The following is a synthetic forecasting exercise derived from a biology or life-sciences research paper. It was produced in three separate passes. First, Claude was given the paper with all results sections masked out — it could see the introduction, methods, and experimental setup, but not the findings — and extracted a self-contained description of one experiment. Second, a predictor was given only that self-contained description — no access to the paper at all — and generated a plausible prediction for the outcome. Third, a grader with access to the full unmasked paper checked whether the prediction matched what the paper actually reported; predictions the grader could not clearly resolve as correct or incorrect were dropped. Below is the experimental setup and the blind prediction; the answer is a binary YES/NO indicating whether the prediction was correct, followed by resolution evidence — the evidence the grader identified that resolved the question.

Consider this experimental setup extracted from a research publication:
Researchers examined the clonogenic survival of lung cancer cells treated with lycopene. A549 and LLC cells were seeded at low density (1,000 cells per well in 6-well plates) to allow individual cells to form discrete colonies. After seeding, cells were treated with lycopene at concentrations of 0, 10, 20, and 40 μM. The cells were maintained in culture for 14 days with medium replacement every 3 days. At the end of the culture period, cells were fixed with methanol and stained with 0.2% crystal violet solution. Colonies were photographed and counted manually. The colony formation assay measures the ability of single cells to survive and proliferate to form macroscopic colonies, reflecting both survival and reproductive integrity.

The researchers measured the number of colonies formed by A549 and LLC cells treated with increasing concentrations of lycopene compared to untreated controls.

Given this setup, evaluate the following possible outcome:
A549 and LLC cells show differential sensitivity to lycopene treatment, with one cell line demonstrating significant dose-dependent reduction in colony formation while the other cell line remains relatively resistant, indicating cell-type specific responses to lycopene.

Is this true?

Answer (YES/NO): NO